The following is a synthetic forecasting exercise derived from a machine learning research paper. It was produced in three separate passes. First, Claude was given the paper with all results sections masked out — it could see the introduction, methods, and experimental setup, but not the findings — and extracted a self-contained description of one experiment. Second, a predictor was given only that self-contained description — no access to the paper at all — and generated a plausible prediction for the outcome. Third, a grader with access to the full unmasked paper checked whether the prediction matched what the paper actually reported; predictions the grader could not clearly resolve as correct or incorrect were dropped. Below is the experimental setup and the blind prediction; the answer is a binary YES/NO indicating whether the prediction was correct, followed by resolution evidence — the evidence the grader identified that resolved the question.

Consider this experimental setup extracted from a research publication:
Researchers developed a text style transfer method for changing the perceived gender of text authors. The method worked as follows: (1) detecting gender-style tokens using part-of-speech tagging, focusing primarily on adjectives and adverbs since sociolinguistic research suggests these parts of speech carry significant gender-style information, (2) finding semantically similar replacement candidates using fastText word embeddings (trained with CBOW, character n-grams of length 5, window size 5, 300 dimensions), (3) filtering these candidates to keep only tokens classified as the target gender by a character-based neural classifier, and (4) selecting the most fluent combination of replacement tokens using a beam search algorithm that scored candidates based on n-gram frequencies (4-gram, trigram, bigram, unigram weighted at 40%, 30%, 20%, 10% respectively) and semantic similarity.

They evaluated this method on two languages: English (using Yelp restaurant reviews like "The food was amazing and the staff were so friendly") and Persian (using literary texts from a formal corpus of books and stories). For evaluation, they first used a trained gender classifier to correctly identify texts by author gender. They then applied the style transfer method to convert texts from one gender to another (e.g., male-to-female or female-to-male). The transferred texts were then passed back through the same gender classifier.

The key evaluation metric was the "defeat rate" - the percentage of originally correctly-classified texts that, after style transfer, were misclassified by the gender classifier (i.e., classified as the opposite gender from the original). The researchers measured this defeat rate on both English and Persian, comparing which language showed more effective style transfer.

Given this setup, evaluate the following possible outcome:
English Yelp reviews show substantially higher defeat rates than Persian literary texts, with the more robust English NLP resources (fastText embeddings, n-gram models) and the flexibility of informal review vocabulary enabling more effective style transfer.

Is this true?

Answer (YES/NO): YES